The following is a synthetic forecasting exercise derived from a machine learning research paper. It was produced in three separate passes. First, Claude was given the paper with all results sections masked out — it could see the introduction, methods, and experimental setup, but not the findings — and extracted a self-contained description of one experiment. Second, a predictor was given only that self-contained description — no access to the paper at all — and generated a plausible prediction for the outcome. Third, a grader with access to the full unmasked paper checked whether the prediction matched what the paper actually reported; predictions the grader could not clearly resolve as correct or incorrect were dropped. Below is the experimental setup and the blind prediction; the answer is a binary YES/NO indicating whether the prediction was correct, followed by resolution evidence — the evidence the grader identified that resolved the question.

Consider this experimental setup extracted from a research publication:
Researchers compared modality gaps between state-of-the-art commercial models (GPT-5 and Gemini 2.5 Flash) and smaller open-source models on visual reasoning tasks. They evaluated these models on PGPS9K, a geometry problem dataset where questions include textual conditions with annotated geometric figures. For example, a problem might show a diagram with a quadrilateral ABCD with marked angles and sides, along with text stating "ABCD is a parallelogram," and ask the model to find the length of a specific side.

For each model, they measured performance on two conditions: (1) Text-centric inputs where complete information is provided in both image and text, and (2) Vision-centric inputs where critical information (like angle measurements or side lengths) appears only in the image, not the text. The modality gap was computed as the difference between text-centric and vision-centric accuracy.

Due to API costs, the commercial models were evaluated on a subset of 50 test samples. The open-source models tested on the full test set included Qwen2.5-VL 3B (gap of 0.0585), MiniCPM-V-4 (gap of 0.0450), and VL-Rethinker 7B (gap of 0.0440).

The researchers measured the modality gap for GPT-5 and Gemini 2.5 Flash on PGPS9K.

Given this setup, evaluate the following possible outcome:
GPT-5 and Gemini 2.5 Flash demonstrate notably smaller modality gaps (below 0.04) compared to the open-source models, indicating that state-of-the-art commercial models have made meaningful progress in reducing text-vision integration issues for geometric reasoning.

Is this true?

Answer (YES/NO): NO